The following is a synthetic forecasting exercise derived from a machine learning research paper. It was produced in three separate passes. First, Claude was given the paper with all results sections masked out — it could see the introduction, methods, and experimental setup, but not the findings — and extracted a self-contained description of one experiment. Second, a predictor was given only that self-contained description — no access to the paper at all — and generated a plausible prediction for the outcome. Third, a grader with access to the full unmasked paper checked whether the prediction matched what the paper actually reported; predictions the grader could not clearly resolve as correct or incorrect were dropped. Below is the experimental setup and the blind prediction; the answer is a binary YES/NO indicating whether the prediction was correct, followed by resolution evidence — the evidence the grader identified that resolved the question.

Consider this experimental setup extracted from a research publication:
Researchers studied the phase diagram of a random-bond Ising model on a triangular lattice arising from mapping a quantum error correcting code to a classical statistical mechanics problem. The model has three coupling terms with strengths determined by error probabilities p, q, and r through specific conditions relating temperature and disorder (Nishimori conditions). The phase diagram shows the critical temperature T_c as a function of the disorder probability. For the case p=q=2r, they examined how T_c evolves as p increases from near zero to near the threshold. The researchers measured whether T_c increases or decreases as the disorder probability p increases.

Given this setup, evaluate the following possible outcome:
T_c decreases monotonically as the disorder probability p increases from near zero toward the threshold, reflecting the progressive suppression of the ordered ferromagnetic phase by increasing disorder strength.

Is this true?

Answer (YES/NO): YES